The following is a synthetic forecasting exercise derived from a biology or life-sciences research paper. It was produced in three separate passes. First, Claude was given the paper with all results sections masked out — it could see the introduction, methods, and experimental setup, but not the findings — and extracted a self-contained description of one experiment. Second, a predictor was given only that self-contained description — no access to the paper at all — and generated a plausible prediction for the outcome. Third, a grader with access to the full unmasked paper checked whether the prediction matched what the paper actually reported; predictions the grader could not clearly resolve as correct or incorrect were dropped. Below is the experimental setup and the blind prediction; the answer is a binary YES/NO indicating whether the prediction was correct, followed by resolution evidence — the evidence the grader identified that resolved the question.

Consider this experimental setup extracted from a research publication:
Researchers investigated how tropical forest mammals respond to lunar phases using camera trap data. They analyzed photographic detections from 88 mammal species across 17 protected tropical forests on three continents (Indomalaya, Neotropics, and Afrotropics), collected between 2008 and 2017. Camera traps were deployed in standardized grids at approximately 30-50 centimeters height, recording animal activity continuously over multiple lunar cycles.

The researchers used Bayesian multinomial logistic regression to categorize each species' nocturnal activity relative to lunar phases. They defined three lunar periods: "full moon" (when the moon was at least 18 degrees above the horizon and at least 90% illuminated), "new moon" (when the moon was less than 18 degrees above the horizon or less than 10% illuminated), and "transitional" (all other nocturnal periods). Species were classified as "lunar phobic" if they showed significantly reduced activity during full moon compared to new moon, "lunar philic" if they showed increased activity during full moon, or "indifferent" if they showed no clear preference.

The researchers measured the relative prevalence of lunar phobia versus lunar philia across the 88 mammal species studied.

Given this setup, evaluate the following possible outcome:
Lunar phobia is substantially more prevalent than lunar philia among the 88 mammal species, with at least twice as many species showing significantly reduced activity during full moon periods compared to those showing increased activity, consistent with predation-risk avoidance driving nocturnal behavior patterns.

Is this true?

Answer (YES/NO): YES